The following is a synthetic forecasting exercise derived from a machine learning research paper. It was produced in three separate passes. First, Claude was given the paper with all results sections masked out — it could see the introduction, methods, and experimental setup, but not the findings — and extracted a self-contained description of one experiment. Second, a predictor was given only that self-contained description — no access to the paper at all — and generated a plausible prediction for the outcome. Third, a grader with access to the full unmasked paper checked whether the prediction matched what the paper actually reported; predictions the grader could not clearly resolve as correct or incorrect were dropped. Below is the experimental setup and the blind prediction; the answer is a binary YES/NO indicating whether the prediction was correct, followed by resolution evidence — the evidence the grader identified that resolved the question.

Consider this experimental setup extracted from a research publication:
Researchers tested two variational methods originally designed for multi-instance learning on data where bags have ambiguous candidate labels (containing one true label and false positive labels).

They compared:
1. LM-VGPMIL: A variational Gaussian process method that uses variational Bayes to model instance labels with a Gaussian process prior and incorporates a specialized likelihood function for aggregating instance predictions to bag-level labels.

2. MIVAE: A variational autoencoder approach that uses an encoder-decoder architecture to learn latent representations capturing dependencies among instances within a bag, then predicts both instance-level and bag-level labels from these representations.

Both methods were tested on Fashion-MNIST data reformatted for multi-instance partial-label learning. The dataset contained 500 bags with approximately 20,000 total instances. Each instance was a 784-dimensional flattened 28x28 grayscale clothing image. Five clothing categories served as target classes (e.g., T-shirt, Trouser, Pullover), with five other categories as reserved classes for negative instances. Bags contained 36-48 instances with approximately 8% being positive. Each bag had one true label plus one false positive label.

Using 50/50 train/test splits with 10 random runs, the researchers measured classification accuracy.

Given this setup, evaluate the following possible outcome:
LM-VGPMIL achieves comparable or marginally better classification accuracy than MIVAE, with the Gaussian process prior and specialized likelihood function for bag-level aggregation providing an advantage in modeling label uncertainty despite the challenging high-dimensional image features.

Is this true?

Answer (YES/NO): NO